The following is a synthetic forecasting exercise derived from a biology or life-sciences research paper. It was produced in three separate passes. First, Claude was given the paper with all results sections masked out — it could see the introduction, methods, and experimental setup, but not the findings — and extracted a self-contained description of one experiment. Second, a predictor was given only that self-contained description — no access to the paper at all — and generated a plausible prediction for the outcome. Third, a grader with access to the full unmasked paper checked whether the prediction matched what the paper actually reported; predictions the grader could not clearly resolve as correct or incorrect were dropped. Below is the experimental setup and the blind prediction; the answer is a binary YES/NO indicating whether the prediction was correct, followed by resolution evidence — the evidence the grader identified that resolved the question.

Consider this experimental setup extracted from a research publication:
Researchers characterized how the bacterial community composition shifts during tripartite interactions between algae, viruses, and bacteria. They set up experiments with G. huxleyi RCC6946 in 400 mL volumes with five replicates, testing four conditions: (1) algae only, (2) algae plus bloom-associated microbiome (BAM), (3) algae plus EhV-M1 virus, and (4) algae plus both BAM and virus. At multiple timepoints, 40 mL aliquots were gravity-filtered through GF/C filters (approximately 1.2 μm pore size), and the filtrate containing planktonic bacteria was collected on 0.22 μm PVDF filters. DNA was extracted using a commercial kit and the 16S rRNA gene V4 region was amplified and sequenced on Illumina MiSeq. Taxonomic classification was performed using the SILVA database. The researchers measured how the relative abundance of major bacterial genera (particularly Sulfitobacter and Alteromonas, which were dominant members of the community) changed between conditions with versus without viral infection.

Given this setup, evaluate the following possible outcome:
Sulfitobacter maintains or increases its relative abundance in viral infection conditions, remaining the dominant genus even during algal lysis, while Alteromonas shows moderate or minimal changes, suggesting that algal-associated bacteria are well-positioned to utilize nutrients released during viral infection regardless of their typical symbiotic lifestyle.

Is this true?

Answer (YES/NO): NO